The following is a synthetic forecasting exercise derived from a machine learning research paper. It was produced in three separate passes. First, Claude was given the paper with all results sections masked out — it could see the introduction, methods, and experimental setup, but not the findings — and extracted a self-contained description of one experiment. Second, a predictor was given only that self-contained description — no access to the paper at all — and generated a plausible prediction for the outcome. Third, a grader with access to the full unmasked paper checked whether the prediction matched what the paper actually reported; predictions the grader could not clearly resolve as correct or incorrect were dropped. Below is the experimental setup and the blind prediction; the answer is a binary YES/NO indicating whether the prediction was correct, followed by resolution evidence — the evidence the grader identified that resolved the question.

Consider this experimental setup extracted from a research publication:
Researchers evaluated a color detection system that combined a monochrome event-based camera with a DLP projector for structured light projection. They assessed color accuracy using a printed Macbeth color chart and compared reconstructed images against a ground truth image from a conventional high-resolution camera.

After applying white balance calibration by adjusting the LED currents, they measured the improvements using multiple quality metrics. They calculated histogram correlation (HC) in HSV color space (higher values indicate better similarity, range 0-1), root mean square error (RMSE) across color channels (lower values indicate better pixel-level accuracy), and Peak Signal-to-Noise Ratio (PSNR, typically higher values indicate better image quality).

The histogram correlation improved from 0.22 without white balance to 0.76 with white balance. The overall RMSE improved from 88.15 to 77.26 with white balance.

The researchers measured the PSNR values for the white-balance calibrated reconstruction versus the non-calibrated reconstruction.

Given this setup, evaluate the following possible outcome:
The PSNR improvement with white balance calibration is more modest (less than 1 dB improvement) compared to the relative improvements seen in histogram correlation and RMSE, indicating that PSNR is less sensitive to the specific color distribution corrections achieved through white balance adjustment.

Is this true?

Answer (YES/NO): NO